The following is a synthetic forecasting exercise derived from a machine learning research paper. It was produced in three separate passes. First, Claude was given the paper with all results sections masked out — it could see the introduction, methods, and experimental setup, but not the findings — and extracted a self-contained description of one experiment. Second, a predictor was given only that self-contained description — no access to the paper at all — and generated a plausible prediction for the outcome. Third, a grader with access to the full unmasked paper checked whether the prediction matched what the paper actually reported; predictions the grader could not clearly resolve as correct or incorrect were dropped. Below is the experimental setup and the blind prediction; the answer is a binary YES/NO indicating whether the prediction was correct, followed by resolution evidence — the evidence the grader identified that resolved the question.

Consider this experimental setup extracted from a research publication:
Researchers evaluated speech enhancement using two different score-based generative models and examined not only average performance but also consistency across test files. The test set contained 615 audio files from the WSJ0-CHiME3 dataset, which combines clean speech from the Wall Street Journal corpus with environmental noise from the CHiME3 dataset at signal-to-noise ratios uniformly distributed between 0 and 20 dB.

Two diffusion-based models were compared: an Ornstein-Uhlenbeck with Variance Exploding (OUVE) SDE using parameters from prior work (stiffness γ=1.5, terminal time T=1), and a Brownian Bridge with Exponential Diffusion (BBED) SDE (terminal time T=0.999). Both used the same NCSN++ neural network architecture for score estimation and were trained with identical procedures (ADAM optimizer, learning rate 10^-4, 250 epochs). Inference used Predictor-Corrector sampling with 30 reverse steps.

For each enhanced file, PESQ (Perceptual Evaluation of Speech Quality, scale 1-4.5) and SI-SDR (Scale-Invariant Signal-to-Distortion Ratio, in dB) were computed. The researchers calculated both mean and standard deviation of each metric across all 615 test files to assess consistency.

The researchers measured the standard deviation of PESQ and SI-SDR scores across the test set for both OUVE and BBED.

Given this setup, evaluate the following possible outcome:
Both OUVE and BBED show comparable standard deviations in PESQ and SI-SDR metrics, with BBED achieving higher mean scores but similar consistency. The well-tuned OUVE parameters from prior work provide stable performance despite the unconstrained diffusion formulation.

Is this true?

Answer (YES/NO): YES